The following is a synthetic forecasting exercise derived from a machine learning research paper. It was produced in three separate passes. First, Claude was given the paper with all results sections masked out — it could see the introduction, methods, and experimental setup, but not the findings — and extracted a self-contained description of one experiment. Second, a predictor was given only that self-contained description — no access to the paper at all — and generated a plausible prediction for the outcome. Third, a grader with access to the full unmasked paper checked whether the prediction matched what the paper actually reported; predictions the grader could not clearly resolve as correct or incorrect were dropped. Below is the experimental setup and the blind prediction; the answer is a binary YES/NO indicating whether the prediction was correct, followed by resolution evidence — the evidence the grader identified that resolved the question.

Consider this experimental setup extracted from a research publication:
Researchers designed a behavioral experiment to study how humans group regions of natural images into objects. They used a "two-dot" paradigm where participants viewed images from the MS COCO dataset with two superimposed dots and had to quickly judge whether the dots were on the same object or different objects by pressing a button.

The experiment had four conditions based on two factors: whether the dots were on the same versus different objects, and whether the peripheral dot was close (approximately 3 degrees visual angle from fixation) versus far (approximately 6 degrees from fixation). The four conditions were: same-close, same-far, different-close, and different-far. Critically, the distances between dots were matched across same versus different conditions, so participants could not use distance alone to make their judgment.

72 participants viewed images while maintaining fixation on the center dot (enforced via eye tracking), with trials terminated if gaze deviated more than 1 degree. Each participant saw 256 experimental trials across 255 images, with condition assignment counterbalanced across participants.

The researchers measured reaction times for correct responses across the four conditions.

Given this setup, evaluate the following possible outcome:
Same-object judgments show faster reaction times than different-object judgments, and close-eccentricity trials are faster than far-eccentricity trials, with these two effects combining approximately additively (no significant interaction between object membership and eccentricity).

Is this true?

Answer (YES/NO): NO